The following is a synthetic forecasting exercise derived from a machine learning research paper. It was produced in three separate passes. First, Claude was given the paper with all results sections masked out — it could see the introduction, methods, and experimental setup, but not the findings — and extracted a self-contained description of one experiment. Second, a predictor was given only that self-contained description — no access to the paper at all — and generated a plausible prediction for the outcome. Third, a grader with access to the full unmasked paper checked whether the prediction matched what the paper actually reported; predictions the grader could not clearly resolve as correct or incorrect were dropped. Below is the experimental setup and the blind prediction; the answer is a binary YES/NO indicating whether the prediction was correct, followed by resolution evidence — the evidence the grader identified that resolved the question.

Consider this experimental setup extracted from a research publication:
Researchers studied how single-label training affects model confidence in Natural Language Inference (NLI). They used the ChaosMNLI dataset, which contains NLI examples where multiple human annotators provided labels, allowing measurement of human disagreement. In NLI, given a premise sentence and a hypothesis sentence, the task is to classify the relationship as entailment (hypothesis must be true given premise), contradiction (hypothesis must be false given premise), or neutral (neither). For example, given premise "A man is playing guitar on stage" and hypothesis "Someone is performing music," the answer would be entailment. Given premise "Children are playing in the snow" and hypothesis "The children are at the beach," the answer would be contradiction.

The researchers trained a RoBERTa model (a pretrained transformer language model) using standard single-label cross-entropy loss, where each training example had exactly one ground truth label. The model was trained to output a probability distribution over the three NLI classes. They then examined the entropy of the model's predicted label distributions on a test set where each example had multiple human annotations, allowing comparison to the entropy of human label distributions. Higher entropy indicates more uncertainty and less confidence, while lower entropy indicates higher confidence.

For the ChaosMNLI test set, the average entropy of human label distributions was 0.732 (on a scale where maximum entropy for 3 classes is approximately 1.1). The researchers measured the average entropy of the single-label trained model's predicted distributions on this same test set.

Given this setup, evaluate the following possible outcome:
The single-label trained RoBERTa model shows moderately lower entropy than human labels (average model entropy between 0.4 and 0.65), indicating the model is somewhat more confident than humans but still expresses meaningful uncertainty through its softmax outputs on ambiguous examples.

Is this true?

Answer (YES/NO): NO